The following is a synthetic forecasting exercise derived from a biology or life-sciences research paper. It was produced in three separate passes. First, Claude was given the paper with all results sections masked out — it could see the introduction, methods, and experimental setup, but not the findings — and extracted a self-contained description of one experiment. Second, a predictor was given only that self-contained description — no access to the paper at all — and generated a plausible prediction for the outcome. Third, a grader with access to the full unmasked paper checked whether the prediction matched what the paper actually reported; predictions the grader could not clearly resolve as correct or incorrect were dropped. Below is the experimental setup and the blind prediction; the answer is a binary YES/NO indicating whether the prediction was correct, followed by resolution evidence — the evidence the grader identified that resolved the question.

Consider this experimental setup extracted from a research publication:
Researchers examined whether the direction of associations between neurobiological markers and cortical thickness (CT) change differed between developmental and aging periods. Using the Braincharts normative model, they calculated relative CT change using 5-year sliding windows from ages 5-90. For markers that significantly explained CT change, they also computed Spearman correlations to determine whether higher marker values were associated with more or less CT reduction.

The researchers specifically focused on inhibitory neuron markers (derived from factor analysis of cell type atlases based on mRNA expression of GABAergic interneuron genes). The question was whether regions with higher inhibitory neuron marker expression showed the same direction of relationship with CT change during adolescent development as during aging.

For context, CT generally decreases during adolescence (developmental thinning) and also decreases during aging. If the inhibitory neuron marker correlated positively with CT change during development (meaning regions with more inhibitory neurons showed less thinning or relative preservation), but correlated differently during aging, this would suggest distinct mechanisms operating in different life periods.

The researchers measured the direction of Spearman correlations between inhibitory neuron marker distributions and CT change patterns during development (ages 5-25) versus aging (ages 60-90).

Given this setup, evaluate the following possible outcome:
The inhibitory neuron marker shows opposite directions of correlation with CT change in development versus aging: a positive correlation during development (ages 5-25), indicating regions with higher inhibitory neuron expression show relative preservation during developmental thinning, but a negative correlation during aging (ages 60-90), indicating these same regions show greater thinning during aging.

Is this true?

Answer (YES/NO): NO